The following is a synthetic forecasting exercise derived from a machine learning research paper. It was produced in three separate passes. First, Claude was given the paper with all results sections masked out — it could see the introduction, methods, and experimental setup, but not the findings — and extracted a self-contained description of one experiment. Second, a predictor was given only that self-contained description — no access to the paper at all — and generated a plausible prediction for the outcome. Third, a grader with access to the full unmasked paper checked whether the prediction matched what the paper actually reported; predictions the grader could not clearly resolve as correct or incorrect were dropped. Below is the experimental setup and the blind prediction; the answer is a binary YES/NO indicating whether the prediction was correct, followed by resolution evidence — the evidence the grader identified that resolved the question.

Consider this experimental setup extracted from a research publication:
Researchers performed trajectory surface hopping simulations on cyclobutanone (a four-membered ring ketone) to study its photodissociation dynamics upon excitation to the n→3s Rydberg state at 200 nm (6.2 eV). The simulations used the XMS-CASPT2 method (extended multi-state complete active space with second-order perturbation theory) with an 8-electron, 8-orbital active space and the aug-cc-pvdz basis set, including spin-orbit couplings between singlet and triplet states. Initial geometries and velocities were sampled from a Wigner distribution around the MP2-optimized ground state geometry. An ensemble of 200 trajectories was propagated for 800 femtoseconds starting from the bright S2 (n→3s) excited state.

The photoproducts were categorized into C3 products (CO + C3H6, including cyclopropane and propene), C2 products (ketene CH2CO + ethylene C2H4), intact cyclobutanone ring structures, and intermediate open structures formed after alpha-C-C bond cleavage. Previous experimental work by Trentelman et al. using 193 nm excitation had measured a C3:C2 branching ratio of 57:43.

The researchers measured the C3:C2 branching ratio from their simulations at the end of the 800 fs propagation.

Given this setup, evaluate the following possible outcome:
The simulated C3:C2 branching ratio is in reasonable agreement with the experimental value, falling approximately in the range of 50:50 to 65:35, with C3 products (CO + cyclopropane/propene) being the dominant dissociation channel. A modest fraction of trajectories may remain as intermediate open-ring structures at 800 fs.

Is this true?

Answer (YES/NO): YES